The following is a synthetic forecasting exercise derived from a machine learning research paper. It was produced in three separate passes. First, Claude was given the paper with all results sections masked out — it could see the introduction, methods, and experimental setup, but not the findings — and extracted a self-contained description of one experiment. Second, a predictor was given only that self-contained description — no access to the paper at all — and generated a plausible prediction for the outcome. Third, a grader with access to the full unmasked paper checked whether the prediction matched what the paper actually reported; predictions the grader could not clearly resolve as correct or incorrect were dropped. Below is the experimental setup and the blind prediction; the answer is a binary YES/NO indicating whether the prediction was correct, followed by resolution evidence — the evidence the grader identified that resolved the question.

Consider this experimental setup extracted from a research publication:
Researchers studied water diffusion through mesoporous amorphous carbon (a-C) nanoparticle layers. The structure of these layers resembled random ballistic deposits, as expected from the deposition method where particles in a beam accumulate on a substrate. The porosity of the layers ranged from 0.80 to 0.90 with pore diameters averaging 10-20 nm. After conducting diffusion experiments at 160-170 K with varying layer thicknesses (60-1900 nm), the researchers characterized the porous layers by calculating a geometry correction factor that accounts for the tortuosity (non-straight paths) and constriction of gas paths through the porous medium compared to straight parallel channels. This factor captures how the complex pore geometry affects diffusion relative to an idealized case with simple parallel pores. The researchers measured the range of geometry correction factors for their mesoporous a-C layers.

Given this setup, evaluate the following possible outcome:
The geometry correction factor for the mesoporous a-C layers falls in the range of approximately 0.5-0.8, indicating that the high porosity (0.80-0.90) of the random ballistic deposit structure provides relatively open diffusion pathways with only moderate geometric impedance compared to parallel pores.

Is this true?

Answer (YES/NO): NO